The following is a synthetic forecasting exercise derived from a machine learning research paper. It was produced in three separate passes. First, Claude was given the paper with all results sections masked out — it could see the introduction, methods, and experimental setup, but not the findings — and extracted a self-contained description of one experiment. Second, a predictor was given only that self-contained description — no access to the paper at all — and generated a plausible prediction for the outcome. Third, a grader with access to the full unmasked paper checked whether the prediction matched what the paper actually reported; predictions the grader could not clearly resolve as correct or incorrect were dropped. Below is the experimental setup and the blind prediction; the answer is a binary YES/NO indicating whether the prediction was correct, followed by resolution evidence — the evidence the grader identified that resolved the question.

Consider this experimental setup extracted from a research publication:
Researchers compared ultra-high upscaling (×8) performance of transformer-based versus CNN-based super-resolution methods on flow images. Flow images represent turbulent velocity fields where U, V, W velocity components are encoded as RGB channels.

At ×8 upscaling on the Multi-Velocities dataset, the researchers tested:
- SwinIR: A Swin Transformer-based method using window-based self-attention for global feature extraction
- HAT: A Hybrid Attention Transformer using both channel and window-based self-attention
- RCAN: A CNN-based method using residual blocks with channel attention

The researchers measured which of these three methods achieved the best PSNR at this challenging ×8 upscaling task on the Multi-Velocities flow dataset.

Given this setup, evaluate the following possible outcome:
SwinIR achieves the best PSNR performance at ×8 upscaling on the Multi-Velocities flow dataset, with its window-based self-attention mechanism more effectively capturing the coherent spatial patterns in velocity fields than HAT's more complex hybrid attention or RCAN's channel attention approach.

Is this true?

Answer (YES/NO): NO